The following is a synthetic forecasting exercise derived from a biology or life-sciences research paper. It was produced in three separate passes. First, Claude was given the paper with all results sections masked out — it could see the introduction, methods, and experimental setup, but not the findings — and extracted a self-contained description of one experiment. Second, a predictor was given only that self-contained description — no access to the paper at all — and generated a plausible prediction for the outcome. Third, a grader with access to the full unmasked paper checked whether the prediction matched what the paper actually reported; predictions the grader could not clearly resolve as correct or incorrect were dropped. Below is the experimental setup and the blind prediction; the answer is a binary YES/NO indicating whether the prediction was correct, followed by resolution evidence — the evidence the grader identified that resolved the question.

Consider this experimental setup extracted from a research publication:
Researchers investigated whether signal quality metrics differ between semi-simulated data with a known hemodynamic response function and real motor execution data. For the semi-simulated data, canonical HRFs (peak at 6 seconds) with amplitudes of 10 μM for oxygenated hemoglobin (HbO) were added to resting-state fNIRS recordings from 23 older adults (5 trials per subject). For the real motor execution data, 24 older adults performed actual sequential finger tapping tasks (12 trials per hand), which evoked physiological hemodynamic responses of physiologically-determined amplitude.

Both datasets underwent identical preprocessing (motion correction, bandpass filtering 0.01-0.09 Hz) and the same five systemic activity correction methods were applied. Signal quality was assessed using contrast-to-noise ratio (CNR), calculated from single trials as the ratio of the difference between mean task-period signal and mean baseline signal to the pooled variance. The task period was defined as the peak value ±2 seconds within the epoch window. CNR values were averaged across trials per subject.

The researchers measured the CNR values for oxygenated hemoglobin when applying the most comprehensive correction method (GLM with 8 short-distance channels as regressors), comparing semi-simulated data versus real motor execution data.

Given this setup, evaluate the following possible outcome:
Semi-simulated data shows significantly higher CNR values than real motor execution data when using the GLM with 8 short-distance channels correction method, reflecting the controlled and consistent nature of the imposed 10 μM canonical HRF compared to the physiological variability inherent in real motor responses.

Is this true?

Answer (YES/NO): YES